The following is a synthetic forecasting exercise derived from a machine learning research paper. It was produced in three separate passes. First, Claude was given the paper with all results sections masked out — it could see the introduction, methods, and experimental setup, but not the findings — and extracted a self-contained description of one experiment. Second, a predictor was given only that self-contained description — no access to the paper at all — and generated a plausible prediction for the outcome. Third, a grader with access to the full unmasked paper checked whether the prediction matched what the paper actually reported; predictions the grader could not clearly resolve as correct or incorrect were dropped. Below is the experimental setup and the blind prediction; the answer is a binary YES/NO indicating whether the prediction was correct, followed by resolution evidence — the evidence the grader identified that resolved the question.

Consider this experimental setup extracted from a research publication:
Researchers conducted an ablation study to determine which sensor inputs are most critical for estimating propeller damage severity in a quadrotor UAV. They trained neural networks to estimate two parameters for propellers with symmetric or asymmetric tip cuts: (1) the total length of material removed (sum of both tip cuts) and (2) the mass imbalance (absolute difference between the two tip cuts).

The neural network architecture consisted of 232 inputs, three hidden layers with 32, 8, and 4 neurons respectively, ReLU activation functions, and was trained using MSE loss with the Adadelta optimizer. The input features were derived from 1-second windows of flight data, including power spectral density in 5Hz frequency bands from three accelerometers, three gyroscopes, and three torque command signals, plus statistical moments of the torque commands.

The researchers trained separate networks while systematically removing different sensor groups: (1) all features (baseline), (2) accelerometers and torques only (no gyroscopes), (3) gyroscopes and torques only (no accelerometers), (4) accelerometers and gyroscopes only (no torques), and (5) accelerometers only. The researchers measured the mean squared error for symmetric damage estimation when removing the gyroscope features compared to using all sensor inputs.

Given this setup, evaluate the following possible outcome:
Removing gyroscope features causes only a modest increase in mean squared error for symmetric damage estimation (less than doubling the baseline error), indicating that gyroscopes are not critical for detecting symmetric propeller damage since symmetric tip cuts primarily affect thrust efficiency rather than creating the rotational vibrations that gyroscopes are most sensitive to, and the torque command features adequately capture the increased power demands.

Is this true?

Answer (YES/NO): NO